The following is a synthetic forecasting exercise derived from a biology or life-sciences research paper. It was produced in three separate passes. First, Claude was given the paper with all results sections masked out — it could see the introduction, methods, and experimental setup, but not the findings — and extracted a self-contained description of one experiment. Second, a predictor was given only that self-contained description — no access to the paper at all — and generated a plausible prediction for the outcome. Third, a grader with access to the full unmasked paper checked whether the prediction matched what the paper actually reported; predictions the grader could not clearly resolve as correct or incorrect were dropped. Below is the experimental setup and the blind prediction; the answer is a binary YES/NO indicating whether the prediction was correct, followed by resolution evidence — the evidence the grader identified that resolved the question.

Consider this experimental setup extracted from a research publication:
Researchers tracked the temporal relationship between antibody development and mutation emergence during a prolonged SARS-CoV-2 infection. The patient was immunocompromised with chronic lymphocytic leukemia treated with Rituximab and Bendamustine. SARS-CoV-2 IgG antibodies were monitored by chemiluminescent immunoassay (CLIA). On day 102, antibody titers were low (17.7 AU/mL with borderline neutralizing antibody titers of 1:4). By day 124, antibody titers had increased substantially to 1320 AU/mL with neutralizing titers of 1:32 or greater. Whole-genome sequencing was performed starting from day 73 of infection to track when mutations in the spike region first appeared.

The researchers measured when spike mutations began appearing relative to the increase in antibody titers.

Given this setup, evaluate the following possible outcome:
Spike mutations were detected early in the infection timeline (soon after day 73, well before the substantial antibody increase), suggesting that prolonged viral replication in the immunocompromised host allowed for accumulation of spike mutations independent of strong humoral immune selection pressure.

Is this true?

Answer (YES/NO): NO